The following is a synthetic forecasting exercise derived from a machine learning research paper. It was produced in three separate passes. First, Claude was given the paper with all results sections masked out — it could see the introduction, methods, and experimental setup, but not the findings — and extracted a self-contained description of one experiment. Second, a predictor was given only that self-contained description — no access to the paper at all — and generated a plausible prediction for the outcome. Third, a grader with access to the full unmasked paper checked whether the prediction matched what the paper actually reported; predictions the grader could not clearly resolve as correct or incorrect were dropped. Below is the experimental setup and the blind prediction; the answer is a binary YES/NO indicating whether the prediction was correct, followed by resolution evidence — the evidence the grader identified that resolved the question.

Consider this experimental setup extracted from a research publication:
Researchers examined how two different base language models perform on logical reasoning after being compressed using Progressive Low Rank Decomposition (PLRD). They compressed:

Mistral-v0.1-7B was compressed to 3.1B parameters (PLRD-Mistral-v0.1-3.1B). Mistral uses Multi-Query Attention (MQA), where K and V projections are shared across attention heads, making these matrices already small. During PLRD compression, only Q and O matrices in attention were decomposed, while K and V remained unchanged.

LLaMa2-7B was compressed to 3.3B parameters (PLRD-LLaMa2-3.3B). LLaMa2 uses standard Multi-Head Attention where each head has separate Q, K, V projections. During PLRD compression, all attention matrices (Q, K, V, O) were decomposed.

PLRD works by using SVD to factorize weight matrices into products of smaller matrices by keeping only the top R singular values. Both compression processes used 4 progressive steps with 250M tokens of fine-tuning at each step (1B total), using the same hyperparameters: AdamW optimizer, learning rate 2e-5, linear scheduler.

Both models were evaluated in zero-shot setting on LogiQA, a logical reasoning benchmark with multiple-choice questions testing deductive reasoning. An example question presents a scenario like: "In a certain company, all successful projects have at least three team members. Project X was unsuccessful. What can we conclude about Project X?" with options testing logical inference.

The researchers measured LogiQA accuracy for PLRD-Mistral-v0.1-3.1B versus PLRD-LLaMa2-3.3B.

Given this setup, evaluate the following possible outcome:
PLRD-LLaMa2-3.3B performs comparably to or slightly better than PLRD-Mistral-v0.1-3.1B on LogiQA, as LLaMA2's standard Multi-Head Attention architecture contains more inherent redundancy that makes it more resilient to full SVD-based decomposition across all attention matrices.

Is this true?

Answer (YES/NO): YES